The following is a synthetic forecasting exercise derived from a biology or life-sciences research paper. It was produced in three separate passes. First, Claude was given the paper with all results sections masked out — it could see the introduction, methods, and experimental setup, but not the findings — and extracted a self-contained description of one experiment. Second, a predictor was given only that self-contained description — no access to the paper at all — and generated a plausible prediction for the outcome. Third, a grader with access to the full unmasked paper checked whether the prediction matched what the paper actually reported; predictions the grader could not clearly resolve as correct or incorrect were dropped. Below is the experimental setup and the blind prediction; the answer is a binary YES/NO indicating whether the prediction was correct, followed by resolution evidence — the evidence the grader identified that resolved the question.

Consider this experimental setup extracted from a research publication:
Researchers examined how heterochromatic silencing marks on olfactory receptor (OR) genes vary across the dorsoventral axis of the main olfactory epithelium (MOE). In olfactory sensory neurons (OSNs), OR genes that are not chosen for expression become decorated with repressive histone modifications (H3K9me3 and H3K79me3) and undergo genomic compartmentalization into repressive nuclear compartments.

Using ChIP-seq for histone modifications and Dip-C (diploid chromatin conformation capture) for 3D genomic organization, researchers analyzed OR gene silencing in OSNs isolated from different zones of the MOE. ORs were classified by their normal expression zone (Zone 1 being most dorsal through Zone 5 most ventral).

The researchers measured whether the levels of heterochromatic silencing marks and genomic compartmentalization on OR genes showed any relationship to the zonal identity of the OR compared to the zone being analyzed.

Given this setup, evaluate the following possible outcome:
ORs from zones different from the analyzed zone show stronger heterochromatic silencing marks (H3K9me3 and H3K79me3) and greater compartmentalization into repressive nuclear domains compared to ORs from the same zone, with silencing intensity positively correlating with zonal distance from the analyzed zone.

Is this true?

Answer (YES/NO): NO